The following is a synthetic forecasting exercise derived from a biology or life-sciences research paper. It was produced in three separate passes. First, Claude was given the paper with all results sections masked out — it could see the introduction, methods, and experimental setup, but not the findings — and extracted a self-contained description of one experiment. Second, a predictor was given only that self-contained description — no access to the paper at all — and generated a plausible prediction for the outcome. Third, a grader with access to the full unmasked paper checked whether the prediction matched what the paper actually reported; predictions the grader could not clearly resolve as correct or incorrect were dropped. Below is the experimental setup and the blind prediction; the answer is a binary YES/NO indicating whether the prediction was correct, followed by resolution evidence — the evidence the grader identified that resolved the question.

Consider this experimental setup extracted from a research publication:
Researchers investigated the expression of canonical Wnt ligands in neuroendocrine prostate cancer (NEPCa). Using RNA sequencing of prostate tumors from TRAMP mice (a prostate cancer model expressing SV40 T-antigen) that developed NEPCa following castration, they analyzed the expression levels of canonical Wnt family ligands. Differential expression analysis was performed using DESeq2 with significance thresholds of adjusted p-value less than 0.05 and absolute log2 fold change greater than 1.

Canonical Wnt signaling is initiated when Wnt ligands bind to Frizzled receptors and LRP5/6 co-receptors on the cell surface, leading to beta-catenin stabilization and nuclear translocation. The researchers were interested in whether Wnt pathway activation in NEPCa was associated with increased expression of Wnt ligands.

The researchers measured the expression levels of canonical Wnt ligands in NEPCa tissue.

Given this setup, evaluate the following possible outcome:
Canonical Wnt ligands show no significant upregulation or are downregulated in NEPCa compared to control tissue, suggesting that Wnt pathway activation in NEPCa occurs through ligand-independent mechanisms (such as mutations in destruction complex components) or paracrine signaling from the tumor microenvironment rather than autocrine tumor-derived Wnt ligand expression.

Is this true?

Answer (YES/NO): NO